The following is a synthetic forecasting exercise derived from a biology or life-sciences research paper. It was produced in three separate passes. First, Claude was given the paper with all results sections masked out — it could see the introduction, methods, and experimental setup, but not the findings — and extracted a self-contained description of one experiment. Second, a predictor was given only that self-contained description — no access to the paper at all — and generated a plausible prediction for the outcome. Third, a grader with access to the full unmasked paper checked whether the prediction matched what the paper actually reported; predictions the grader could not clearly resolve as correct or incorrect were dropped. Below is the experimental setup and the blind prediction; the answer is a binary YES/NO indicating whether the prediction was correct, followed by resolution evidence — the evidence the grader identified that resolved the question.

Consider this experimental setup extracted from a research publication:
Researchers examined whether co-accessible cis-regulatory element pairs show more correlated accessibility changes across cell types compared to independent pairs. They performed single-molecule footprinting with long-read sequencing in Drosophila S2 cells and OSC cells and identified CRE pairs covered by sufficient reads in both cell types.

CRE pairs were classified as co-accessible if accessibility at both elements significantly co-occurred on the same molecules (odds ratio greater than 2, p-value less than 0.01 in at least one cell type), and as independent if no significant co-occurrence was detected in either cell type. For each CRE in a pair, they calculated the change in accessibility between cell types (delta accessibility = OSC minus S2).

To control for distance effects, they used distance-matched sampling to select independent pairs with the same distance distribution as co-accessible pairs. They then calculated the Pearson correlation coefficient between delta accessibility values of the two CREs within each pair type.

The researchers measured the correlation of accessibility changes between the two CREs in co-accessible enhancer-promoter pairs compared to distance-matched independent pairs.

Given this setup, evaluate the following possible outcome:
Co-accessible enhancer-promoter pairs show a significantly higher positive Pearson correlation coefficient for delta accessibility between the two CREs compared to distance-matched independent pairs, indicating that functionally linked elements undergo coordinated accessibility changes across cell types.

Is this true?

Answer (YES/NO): YES